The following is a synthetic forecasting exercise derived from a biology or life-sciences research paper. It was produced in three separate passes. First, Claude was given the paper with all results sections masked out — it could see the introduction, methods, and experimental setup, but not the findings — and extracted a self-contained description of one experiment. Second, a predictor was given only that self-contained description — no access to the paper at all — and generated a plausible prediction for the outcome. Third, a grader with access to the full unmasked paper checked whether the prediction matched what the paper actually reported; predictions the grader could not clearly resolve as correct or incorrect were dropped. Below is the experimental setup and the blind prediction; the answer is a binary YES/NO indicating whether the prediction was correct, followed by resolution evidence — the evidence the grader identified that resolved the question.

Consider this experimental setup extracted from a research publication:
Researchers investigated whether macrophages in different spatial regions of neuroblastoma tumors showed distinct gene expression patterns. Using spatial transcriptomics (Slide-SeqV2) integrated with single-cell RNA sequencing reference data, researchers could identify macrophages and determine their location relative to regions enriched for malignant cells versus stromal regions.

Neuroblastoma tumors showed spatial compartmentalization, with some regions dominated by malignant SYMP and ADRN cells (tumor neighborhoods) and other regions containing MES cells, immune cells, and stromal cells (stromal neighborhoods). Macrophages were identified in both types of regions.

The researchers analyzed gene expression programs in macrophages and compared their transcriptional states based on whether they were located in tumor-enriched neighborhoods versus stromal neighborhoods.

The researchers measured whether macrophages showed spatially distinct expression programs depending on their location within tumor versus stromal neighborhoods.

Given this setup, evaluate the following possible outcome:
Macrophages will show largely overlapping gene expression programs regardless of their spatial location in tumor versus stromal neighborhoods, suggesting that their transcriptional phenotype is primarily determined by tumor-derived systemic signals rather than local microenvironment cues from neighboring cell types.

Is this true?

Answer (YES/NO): NO